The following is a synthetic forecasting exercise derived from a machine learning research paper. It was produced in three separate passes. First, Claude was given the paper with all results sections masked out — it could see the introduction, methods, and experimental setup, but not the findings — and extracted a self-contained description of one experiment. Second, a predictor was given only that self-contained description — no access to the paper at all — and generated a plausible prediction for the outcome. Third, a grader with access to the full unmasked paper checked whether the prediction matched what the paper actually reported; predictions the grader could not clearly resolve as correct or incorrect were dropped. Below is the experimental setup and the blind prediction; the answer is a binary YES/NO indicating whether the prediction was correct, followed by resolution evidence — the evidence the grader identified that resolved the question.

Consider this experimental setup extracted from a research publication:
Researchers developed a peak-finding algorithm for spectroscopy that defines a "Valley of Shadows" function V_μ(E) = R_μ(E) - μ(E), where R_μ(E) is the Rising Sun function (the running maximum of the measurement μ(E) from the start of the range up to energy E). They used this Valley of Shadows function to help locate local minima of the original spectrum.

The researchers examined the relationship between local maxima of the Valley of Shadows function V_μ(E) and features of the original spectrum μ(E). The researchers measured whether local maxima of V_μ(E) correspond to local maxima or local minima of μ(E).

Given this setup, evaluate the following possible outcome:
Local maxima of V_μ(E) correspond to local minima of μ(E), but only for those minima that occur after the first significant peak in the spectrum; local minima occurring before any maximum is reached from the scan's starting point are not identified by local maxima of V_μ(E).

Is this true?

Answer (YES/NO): YES